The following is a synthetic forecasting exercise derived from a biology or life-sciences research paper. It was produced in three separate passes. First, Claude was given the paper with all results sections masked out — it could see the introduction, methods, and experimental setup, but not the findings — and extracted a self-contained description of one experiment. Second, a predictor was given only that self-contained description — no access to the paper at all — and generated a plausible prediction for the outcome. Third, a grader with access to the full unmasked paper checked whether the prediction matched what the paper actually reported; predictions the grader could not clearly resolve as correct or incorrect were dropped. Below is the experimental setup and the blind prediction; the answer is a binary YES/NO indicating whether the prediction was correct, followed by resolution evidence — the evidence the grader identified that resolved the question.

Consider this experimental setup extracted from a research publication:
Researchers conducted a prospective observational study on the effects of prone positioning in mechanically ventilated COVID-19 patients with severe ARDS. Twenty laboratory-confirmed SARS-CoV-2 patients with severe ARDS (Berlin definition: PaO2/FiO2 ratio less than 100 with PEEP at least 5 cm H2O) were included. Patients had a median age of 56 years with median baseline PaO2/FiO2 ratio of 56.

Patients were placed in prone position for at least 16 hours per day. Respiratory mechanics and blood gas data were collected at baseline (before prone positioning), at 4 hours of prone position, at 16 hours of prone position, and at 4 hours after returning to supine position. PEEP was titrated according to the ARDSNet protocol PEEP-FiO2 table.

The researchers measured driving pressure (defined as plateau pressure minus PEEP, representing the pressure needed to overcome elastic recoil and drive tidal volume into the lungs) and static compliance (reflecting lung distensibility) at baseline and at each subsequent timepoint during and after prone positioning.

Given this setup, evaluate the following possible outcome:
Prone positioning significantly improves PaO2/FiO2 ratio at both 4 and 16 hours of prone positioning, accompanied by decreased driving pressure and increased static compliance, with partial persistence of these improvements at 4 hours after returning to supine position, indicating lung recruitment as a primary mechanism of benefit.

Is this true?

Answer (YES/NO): YES